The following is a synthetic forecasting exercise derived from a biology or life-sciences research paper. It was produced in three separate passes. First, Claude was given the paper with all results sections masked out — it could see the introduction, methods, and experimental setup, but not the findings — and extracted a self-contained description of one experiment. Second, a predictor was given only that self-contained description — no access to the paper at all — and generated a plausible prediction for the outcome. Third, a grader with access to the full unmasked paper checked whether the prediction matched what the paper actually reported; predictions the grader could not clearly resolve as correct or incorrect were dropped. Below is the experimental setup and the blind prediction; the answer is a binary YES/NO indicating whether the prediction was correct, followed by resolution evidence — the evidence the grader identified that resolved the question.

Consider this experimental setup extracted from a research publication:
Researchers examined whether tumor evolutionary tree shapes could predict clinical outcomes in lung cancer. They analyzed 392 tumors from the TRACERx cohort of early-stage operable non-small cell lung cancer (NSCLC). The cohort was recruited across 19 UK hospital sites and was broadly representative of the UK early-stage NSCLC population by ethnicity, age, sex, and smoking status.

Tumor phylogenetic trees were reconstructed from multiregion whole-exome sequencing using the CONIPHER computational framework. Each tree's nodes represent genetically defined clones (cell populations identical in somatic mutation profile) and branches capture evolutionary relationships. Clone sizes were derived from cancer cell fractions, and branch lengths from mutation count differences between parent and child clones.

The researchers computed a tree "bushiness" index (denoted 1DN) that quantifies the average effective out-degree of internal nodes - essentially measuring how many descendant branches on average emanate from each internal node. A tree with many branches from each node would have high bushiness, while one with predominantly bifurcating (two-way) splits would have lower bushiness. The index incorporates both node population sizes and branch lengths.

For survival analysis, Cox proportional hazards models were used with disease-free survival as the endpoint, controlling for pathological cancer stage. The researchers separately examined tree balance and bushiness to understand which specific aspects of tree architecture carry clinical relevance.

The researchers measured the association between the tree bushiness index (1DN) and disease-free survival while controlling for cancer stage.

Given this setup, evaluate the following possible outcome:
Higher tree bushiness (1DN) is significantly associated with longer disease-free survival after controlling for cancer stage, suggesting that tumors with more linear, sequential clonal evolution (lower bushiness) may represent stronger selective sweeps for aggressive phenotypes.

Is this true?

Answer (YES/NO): NO